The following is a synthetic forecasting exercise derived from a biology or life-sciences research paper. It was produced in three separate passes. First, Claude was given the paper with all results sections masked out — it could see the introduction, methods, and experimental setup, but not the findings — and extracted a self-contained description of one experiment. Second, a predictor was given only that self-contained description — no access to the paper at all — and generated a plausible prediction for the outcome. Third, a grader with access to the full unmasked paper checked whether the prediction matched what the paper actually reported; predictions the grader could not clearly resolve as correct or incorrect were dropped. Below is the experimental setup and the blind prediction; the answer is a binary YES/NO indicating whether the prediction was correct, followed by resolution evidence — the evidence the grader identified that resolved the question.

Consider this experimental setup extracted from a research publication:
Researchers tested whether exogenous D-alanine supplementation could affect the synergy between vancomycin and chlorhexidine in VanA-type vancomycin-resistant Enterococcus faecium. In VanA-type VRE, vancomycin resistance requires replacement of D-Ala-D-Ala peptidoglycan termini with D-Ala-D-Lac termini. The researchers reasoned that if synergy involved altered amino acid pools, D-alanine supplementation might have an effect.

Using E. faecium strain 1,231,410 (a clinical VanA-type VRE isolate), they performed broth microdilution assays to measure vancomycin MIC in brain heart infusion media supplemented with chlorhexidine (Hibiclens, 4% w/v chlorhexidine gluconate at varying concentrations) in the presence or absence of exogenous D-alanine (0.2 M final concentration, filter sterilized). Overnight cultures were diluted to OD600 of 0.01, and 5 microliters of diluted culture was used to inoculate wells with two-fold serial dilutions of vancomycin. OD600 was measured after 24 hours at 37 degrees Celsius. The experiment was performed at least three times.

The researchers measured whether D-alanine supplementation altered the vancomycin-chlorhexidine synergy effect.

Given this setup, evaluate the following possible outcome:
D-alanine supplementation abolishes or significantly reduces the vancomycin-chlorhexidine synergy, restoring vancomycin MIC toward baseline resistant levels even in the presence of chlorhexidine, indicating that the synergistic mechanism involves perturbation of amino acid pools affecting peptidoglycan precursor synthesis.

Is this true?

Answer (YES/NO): NO